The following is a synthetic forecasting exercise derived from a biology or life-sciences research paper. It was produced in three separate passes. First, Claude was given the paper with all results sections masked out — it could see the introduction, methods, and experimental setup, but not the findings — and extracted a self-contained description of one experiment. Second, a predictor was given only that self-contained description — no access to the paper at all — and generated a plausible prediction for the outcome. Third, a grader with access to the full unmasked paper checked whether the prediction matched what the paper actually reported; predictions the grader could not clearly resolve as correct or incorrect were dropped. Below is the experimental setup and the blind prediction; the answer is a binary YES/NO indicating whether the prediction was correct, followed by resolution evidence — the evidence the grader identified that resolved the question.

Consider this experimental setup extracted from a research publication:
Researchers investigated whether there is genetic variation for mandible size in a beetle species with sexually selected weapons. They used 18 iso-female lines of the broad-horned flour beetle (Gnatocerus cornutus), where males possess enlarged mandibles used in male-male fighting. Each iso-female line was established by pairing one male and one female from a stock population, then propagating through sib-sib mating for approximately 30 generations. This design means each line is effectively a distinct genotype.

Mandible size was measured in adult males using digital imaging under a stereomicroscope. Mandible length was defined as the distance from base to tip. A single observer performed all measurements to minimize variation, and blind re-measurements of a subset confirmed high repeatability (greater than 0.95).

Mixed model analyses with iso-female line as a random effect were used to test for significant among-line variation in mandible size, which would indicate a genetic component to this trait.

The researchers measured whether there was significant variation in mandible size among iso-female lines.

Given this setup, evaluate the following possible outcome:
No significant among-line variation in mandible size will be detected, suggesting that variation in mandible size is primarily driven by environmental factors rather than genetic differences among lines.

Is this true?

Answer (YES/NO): NO